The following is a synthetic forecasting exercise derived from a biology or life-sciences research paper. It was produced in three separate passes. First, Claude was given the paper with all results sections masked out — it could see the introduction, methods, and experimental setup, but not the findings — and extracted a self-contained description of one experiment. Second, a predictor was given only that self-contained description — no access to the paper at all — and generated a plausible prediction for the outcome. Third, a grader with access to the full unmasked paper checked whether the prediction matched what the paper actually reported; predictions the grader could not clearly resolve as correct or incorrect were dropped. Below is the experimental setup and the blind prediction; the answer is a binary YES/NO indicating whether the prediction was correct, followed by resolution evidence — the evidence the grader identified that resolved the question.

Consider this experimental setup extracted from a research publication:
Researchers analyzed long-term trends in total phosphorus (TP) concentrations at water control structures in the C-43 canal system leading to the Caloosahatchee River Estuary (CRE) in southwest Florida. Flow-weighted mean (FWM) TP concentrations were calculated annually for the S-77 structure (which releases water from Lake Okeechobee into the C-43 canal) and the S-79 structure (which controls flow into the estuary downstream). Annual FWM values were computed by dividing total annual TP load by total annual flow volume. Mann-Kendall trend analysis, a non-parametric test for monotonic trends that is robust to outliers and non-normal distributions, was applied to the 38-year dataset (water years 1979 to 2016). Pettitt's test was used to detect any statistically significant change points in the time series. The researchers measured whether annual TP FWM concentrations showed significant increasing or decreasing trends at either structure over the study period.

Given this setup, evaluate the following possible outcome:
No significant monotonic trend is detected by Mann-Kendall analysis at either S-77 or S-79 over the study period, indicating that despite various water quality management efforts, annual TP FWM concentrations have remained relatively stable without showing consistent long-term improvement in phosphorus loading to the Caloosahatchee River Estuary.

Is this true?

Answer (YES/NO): NO